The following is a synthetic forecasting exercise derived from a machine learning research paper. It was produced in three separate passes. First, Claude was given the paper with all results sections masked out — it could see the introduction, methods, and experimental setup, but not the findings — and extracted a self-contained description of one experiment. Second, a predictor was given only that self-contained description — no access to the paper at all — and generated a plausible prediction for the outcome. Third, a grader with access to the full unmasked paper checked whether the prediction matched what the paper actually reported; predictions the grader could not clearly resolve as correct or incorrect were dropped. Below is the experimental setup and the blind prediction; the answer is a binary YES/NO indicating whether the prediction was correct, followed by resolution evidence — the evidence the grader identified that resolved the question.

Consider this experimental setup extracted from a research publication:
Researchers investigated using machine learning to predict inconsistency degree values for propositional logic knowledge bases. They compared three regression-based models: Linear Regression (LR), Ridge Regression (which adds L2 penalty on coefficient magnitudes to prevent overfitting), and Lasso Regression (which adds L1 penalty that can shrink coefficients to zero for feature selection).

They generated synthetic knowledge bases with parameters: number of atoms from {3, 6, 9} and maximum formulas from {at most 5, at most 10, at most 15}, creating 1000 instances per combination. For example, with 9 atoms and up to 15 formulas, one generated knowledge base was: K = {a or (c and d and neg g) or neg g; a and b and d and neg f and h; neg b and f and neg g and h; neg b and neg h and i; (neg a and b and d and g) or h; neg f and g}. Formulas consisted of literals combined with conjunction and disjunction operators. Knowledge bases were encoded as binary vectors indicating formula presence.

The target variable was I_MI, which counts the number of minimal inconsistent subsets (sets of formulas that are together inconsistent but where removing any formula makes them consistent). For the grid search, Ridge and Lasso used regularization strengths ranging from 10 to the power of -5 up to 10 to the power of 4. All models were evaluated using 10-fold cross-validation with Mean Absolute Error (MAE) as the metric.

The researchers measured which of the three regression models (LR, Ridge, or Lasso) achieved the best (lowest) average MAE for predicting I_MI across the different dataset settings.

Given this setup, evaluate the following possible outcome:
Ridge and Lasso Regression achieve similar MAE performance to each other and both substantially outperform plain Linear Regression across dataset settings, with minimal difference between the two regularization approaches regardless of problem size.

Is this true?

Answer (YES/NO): NO